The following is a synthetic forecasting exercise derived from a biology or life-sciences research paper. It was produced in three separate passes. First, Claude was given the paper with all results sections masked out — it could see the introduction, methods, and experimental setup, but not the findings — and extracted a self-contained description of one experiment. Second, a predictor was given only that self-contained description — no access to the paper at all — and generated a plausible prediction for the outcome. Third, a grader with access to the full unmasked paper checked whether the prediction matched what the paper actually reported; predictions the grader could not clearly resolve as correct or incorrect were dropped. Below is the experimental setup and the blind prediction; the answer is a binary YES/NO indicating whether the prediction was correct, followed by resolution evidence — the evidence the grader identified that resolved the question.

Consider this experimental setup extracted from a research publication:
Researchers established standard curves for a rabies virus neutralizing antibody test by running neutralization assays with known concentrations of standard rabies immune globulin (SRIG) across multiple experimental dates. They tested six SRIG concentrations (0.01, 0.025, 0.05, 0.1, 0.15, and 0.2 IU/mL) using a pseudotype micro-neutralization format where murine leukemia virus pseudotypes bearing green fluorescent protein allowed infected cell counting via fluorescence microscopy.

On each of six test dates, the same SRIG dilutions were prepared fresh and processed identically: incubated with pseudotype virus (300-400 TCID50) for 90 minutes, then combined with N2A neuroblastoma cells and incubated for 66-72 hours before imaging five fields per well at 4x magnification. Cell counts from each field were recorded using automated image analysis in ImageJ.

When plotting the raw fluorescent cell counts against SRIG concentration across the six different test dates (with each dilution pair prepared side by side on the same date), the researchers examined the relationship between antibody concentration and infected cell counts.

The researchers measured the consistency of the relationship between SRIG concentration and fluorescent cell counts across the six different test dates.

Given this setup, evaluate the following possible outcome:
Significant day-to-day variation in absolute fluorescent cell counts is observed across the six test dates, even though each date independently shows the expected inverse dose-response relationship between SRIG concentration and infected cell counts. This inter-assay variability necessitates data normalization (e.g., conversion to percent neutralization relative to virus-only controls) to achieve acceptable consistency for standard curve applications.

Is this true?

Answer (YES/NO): YES